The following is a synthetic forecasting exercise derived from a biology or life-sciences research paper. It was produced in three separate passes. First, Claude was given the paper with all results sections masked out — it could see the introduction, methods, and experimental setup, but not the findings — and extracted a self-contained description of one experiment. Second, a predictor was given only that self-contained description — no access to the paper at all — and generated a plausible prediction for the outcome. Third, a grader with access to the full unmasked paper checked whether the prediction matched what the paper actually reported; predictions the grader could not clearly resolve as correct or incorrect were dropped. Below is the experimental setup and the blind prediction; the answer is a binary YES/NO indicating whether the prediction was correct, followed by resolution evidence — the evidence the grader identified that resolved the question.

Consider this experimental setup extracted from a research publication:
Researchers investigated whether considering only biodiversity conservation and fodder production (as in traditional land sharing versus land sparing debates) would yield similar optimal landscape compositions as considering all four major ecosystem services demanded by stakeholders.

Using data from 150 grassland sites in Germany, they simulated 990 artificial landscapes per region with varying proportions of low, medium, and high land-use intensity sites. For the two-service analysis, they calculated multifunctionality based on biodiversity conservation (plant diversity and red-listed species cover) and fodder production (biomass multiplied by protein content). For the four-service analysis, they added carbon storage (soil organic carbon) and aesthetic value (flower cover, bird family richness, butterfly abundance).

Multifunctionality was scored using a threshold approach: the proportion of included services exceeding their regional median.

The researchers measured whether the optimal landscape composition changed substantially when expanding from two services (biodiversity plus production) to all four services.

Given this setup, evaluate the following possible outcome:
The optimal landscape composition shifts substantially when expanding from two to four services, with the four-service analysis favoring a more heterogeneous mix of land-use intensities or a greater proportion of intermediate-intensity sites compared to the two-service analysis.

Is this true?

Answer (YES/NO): NO